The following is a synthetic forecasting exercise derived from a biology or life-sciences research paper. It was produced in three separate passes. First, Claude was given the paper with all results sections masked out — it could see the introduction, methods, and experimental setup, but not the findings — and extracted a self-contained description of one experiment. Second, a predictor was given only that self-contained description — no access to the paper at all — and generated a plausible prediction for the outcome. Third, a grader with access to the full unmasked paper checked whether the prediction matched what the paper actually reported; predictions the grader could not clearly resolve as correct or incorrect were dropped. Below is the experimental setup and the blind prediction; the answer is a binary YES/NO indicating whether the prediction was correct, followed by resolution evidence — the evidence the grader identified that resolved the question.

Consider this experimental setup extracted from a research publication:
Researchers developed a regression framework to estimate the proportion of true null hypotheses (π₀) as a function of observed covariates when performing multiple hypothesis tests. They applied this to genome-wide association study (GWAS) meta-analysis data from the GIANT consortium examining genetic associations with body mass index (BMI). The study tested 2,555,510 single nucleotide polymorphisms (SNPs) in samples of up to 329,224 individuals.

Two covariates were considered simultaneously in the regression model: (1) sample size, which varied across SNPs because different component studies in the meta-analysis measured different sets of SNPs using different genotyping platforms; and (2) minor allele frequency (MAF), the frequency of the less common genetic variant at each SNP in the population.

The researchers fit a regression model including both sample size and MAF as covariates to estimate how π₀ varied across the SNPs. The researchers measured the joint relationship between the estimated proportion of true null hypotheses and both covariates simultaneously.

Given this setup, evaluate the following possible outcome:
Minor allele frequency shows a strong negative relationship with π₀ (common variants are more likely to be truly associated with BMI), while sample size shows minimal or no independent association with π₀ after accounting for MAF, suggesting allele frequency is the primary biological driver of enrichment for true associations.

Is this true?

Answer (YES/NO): NO